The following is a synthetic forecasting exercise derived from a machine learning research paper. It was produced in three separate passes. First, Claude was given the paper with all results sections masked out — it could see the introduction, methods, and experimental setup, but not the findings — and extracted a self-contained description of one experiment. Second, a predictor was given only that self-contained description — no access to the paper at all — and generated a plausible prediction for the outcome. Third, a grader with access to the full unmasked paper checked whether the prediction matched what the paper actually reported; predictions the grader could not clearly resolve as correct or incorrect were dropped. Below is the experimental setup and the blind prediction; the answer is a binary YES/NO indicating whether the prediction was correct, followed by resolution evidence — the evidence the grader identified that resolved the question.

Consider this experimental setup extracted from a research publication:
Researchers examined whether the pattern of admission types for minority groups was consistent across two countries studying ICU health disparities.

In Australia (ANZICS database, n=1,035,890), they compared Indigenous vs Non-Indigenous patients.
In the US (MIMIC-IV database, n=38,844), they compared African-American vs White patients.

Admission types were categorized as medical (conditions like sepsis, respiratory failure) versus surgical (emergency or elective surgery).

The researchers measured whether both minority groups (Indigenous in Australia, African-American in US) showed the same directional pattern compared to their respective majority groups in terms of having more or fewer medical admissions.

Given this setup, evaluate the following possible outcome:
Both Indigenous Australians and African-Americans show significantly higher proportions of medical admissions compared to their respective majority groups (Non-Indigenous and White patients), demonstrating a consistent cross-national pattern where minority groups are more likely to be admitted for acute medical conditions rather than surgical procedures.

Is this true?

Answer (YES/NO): YES